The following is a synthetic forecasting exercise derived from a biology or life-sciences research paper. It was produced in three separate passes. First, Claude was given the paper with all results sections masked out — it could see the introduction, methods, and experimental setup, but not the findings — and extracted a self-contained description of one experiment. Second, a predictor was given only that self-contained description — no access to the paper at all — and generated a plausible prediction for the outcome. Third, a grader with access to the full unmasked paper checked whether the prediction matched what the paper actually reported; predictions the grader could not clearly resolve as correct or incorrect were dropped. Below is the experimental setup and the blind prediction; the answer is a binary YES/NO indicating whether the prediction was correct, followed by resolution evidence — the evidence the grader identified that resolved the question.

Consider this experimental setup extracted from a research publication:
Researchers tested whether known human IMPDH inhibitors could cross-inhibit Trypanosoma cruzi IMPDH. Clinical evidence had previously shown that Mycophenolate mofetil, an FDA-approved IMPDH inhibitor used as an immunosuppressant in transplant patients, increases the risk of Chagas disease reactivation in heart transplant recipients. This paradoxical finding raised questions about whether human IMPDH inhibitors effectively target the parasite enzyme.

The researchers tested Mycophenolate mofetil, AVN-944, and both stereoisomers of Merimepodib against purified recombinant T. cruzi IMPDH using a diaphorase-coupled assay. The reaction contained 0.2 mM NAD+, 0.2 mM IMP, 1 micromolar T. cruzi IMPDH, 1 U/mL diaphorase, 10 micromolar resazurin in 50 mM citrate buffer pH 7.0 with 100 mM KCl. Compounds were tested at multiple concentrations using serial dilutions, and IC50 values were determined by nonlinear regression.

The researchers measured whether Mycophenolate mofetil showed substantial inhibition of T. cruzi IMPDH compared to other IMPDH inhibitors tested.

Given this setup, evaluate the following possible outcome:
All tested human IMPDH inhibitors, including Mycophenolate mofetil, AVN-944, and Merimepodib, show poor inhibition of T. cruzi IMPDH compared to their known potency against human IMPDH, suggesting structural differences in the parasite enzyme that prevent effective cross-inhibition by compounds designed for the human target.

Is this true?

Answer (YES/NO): NO